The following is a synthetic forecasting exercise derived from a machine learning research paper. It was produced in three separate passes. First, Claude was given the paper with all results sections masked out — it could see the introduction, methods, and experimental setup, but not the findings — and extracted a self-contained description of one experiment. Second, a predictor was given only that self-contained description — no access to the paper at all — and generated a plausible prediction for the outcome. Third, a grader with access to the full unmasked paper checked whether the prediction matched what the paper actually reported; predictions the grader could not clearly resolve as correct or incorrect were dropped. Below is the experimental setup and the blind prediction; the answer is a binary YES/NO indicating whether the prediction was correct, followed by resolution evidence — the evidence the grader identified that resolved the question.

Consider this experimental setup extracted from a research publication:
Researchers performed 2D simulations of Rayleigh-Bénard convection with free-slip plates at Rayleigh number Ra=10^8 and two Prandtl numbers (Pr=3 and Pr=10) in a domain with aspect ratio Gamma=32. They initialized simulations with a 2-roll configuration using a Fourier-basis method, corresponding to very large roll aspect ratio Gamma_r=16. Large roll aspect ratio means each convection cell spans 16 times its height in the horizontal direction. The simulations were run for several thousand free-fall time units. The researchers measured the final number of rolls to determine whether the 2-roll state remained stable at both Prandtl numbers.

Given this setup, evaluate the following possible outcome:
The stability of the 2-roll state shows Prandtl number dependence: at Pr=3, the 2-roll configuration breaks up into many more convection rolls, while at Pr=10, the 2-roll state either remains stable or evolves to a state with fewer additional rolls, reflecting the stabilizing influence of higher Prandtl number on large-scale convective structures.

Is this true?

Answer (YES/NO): NO